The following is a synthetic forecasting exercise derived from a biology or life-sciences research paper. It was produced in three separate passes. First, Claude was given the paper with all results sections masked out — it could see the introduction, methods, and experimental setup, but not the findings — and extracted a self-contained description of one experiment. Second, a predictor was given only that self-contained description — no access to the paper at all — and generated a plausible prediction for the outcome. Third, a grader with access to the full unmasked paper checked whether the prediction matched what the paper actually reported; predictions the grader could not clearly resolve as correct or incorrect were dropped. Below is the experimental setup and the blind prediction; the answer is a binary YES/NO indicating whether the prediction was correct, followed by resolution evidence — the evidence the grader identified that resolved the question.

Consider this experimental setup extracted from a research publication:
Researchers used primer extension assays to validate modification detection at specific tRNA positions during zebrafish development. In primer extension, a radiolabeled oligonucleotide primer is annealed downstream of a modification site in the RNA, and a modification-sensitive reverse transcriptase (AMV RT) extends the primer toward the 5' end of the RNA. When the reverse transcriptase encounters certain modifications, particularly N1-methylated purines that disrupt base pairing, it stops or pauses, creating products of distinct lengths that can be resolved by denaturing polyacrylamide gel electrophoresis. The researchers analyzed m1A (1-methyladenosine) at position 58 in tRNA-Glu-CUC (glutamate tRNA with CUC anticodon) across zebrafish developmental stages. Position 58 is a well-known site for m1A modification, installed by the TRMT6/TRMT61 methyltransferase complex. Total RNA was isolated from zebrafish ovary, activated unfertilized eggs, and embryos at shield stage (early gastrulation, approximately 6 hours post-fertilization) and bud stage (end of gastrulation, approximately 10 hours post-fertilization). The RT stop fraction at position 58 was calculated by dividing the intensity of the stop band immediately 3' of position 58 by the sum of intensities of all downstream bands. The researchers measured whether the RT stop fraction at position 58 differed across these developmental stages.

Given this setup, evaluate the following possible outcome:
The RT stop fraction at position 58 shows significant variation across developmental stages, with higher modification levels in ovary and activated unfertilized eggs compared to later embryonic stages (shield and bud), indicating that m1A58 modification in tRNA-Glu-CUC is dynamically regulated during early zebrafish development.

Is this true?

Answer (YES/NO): NO